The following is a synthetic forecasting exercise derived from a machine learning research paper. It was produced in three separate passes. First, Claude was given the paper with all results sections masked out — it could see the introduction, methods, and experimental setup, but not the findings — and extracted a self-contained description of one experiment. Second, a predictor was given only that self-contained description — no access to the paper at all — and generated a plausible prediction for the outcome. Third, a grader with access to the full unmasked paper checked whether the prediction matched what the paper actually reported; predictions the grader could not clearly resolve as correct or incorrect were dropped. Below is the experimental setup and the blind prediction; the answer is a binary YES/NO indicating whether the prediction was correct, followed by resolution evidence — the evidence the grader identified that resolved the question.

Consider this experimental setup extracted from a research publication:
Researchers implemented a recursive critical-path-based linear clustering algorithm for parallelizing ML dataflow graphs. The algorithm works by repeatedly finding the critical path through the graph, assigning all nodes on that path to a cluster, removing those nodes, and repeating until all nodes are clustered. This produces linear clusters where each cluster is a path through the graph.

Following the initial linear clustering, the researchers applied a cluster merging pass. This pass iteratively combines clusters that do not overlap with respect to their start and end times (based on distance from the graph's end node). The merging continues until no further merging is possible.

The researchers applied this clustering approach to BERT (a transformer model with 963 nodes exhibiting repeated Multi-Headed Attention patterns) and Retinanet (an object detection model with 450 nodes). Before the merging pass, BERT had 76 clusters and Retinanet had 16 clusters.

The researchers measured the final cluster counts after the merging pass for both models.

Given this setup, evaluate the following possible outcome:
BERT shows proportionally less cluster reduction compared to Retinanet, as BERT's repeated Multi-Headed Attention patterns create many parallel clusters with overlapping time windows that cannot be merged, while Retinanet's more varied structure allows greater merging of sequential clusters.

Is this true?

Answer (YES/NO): NO